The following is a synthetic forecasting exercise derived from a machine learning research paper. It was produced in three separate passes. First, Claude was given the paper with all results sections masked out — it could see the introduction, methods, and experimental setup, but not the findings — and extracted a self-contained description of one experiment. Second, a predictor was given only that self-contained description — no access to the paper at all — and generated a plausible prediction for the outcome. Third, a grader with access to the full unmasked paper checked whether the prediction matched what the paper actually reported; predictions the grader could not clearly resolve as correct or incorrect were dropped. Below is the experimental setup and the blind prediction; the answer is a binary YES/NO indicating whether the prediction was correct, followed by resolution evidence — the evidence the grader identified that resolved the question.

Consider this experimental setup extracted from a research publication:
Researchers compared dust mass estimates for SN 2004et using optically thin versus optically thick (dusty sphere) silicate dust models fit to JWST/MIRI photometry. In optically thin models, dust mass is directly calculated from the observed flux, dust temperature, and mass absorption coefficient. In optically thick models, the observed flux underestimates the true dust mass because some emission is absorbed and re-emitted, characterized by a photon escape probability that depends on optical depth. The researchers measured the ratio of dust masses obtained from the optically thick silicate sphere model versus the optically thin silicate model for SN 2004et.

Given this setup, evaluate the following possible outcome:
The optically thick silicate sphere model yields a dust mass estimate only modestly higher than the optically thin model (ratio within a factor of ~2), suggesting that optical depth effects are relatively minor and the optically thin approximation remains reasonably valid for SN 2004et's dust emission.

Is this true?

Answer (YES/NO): NO